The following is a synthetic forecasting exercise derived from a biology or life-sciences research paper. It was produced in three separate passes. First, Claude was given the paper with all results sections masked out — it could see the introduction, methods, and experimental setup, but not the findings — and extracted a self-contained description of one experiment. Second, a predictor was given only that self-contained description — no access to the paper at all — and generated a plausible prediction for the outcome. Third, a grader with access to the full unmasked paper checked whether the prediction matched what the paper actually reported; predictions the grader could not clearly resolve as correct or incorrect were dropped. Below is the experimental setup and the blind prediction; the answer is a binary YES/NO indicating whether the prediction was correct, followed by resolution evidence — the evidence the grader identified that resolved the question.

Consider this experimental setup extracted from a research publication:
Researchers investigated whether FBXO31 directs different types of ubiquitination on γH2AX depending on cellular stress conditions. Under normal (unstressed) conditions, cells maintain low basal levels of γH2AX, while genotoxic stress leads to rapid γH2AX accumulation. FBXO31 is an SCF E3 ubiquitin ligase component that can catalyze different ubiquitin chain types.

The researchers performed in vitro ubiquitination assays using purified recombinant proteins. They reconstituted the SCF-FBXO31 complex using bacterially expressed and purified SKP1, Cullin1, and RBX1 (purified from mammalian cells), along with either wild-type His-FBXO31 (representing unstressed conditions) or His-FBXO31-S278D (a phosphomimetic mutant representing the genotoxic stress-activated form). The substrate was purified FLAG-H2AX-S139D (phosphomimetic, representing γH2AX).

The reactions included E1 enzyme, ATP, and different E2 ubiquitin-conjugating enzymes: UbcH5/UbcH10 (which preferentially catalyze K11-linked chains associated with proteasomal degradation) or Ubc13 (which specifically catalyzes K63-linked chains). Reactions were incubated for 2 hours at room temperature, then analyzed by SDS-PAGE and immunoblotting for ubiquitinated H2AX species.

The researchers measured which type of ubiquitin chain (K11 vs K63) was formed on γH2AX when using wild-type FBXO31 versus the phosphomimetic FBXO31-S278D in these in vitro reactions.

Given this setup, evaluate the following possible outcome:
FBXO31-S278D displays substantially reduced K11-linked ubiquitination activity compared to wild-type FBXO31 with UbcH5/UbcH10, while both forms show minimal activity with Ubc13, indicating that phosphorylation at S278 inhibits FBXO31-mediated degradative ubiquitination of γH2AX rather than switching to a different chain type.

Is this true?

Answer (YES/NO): NO